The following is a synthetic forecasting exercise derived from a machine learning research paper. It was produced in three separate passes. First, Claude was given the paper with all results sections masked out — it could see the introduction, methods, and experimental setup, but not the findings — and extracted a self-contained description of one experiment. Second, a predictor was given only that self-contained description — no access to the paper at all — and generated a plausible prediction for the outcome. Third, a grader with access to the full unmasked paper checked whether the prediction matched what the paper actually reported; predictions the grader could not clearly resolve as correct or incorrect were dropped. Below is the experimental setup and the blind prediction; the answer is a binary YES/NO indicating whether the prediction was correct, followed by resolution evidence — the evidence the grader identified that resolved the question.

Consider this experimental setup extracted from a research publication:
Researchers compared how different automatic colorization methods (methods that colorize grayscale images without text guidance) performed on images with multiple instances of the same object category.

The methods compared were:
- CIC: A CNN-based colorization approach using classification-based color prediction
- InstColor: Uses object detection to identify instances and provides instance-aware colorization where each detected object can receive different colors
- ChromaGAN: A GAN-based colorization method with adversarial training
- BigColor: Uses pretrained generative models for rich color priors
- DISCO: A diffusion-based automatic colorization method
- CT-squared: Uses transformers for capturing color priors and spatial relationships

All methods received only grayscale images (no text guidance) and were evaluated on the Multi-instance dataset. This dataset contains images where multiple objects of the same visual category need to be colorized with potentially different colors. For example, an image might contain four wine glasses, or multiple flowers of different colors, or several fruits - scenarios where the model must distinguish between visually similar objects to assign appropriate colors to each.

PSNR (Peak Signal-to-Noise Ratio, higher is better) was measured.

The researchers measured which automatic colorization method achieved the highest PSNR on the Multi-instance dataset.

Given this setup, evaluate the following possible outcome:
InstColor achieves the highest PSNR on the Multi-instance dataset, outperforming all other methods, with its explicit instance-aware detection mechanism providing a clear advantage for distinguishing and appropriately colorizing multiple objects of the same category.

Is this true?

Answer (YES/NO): YES